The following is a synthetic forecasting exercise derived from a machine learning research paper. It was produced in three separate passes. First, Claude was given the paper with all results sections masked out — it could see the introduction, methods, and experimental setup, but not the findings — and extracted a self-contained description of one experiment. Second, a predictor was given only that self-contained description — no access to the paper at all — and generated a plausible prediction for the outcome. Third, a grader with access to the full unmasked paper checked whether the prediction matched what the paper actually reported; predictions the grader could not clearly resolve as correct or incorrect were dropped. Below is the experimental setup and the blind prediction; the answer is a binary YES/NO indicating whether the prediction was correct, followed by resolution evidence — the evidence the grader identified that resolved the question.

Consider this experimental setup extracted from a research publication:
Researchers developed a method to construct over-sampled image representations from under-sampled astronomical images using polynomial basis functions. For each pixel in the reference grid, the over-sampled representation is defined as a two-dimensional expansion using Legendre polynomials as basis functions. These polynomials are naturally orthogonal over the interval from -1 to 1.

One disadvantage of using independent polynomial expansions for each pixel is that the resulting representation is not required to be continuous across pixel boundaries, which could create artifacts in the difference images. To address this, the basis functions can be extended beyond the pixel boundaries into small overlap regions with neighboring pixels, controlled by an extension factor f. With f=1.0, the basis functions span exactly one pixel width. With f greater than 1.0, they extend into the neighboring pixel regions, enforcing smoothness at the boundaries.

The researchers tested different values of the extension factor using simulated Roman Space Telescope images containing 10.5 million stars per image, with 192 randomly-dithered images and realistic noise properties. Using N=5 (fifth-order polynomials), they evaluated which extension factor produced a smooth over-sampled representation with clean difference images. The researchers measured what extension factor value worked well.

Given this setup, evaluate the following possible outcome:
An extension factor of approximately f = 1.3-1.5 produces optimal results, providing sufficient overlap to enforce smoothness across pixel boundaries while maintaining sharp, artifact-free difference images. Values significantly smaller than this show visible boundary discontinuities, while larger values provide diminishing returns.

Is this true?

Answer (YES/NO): NO